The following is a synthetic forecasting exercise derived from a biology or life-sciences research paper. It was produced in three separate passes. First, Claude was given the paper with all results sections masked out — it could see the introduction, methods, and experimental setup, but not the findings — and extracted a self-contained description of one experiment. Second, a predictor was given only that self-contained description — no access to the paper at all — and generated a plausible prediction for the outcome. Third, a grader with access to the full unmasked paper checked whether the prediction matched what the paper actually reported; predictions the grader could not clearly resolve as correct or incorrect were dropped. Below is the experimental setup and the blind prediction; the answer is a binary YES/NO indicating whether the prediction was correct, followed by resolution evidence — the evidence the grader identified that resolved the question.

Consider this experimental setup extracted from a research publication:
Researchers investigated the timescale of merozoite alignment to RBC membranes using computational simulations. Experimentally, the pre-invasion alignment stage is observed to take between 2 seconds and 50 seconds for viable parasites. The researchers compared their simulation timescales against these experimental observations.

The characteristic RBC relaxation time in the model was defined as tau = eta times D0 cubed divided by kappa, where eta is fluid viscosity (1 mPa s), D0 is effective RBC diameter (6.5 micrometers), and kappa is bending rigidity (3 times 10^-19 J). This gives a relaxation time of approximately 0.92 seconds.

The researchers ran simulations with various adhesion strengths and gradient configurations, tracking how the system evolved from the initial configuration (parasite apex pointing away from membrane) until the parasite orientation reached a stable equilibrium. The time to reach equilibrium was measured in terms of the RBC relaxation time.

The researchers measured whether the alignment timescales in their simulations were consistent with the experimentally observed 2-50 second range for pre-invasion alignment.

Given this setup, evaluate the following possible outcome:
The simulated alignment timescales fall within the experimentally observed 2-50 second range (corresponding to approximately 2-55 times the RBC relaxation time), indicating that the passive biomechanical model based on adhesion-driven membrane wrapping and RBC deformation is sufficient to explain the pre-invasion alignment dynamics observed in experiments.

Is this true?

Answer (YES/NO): NO